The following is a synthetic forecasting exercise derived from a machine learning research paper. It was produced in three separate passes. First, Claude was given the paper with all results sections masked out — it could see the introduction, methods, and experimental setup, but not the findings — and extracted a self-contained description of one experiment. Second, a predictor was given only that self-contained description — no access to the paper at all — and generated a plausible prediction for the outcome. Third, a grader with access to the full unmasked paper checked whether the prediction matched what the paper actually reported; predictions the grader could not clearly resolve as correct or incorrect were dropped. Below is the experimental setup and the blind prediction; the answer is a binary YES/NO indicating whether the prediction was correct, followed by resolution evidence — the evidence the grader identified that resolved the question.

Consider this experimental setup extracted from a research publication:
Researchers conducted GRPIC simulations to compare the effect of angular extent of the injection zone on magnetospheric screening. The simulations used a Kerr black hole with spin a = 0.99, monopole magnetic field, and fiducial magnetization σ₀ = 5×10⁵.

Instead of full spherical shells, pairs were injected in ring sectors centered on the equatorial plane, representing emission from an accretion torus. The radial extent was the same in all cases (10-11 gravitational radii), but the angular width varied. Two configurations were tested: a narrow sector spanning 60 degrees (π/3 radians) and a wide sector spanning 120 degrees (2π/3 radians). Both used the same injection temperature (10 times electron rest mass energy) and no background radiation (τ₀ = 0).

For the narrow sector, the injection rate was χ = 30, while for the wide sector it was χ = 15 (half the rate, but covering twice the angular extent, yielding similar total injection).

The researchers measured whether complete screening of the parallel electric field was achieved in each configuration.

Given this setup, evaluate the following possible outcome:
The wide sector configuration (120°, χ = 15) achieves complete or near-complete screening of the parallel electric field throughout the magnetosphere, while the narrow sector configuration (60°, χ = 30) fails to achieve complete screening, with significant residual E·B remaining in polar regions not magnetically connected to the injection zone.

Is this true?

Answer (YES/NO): NO